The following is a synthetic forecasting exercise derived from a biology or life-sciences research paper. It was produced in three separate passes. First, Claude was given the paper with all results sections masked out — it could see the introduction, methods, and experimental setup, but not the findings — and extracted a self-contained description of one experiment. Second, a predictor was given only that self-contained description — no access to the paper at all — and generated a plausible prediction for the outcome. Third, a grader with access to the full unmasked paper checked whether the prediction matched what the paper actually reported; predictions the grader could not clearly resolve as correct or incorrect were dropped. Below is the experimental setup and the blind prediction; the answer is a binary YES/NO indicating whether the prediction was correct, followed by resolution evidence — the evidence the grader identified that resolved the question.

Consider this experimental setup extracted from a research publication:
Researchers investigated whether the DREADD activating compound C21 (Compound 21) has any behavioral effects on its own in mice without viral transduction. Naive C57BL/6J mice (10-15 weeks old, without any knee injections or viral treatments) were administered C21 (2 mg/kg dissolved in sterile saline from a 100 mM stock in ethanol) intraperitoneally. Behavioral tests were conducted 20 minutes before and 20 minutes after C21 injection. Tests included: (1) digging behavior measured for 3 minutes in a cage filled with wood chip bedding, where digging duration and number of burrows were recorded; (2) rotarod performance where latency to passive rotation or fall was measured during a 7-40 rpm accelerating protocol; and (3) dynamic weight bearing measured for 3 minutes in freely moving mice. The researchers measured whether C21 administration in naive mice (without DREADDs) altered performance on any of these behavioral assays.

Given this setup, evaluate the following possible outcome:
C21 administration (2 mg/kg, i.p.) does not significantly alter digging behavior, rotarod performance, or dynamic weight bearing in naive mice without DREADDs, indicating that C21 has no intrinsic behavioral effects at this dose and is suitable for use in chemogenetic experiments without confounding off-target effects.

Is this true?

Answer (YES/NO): YES